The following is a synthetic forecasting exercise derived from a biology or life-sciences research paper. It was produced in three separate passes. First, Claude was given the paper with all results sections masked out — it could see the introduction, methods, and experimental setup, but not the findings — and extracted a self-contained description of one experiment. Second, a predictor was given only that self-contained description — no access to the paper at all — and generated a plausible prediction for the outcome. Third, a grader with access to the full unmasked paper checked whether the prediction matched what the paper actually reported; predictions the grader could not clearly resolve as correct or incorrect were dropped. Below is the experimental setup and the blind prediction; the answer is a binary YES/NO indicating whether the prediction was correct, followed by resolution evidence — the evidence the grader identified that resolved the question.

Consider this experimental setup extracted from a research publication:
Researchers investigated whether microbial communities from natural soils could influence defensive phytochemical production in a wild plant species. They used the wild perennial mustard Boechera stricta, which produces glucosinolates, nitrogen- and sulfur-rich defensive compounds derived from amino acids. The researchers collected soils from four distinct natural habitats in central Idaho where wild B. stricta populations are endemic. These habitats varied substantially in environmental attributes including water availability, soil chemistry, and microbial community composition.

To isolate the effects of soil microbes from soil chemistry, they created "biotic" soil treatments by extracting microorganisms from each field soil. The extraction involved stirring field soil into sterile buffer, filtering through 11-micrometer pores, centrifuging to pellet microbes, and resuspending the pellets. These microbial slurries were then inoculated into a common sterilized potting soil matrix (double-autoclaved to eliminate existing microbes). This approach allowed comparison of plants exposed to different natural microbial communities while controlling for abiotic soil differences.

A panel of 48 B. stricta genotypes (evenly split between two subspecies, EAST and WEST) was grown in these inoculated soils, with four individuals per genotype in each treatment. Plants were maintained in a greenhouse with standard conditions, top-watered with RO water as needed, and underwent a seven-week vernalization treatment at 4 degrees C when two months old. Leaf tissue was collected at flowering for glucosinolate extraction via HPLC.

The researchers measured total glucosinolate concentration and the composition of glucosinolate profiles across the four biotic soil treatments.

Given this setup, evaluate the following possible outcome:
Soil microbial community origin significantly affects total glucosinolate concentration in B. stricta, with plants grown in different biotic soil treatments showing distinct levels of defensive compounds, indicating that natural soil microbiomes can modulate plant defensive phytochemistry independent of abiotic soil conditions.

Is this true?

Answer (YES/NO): NO